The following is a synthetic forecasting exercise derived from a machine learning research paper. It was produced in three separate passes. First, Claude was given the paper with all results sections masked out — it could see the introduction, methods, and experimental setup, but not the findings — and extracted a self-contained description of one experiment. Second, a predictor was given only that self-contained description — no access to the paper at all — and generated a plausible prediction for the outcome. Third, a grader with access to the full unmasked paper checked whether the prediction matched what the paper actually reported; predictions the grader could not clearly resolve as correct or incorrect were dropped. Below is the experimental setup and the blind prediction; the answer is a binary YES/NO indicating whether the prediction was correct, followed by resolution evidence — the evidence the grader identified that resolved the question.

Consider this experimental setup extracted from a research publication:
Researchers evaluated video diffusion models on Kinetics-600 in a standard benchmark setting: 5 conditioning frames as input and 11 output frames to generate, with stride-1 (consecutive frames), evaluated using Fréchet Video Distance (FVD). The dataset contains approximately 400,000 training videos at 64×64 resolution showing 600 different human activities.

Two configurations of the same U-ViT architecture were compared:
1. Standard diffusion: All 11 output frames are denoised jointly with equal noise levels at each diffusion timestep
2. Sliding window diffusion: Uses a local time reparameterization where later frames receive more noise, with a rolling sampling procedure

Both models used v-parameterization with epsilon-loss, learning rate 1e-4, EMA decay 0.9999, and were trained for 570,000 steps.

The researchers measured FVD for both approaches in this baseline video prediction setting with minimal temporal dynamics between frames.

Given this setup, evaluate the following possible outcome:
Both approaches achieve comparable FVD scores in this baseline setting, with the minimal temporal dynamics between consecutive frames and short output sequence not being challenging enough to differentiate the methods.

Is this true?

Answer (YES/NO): NO